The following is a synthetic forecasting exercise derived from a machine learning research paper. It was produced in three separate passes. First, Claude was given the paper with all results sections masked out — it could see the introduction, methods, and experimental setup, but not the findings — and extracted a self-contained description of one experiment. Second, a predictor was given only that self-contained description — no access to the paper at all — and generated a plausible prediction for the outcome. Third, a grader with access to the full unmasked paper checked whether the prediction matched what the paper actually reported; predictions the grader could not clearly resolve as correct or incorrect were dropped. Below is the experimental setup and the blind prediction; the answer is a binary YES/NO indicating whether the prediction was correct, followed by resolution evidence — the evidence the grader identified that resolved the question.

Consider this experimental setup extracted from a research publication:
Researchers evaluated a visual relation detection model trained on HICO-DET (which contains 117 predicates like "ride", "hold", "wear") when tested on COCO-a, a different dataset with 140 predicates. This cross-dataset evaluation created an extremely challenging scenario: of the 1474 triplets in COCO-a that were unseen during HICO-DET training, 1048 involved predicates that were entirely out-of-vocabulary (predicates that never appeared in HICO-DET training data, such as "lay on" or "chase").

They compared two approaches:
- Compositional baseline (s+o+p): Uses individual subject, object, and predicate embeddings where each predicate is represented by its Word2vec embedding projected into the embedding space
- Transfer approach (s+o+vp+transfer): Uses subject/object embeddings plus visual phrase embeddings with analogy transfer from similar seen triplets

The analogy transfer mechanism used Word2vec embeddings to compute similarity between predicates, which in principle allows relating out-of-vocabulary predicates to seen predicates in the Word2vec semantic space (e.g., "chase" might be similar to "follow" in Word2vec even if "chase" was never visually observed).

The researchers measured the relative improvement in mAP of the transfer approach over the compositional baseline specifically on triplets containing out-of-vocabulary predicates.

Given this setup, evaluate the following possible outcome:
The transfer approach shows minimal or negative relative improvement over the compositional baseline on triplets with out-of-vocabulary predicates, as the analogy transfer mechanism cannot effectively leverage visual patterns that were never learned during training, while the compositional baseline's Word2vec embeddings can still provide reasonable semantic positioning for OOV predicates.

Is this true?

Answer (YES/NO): NO